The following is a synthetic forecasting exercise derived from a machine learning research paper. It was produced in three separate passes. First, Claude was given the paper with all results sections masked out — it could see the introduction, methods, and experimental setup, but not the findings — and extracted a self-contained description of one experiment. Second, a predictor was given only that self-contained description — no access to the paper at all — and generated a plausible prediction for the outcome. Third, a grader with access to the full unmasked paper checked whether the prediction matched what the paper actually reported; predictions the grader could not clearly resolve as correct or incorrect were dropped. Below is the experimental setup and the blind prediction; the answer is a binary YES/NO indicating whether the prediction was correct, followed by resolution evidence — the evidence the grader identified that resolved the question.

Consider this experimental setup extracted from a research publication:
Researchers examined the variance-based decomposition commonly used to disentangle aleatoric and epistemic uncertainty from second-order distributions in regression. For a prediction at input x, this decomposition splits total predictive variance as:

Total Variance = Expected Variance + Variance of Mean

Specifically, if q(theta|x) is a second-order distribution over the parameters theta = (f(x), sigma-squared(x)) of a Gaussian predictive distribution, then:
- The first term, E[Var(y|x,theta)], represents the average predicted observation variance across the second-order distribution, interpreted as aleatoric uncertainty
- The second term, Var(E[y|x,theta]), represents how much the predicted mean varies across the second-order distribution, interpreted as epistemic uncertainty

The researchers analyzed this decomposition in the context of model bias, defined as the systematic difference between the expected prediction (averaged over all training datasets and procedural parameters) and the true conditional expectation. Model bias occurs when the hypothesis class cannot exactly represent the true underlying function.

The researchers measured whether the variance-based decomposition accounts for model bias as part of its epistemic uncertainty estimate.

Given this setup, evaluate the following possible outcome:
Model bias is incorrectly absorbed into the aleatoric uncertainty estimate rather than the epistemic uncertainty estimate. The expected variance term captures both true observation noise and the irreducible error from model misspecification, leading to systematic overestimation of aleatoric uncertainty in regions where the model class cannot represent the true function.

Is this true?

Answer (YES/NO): YES